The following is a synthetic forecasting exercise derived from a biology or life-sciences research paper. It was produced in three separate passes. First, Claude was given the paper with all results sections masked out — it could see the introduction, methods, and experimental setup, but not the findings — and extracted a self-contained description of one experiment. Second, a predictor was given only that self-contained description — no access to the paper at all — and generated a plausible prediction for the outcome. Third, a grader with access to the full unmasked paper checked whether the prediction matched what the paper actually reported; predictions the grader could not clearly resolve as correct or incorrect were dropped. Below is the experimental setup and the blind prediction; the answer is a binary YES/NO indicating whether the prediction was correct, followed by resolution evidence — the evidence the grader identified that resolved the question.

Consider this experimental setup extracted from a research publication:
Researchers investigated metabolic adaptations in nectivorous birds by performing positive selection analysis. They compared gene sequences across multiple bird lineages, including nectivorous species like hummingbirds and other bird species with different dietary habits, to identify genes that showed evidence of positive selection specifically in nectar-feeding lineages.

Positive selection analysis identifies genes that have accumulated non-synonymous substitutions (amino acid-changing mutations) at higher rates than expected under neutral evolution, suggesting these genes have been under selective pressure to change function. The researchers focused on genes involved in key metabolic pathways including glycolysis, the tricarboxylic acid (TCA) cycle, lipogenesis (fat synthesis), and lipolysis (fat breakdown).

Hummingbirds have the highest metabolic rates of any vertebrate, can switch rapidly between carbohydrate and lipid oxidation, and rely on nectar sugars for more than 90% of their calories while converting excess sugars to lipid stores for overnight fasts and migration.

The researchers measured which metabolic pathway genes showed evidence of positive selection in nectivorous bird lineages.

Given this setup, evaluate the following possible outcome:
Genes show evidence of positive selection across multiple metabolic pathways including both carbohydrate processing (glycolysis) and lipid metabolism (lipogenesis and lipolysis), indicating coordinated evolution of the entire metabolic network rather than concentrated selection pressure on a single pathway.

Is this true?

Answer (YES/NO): YES